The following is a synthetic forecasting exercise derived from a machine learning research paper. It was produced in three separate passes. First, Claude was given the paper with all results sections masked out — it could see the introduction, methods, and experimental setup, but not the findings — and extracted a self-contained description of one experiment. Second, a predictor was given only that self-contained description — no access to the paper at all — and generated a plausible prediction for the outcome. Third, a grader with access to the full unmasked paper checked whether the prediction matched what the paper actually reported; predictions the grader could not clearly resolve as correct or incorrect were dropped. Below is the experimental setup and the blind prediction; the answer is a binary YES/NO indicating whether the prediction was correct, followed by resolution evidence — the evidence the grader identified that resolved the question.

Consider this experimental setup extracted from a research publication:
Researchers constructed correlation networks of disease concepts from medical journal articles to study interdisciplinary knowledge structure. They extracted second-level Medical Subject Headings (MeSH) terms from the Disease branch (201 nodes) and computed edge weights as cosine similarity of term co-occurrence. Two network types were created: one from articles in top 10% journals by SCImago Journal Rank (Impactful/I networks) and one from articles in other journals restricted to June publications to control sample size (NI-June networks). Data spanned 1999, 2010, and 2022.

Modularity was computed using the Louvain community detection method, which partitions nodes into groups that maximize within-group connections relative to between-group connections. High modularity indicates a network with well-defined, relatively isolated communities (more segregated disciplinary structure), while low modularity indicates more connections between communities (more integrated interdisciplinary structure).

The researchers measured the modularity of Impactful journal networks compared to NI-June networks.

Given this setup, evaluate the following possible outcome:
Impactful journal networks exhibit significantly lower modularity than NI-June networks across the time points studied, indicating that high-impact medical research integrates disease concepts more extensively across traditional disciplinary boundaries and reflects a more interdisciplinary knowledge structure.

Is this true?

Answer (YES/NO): NO